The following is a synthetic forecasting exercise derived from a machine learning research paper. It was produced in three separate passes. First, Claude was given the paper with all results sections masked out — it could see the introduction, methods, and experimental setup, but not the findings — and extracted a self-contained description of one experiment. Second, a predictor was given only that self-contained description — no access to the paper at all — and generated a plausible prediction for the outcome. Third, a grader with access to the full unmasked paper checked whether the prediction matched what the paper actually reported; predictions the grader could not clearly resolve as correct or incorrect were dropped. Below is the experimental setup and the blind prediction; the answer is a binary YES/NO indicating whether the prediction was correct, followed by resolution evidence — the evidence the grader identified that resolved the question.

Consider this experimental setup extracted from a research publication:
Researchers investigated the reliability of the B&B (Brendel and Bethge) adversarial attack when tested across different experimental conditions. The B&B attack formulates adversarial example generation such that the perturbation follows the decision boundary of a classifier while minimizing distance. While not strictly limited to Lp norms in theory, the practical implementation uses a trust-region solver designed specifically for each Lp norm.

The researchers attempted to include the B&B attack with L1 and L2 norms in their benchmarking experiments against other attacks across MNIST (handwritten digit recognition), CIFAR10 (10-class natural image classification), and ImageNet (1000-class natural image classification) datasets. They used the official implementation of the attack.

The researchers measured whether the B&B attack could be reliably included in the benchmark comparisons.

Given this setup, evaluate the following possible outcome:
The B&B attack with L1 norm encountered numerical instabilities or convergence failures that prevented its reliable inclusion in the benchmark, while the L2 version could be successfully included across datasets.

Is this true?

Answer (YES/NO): NO